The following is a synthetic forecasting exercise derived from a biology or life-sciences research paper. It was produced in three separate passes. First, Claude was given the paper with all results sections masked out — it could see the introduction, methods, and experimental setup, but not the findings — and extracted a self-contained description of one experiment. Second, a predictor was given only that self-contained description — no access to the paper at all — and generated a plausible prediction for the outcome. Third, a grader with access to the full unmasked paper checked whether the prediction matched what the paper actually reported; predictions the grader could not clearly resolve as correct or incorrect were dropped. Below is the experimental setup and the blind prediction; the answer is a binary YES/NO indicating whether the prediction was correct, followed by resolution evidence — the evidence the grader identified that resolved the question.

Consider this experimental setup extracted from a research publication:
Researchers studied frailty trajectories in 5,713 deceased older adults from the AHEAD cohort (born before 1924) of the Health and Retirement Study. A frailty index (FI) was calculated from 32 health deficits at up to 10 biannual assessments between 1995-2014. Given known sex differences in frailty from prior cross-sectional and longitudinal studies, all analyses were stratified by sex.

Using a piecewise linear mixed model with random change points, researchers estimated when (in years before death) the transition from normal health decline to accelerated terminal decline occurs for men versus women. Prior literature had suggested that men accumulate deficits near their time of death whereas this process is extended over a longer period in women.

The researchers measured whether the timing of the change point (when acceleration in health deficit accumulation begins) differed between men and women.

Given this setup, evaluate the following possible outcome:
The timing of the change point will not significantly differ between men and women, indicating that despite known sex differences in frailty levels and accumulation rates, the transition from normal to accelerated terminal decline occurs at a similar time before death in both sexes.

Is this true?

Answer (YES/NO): NO